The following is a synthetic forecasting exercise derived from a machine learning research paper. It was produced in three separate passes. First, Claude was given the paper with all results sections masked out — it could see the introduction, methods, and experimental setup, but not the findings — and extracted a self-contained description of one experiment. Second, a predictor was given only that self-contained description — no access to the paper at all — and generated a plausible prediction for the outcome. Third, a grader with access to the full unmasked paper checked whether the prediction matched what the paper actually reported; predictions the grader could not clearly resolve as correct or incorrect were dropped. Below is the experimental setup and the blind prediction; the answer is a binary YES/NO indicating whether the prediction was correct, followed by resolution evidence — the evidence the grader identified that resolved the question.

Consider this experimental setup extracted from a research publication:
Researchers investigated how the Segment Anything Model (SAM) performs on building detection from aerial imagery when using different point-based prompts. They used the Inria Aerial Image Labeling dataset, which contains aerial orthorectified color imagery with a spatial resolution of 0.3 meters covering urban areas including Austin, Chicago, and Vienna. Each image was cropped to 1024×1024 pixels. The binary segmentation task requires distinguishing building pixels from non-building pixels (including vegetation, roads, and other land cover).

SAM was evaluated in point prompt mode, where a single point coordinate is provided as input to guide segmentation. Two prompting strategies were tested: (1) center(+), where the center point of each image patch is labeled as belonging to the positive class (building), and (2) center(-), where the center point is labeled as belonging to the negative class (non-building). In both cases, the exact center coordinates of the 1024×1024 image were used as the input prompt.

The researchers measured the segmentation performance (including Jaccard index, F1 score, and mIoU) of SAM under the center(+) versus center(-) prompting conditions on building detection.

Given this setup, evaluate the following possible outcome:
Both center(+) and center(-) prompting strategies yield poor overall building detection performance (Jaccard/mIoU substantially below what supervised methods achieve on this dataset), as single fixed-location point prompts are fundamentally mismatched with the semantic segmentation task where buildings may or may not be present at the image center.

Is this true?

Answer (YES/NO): YES